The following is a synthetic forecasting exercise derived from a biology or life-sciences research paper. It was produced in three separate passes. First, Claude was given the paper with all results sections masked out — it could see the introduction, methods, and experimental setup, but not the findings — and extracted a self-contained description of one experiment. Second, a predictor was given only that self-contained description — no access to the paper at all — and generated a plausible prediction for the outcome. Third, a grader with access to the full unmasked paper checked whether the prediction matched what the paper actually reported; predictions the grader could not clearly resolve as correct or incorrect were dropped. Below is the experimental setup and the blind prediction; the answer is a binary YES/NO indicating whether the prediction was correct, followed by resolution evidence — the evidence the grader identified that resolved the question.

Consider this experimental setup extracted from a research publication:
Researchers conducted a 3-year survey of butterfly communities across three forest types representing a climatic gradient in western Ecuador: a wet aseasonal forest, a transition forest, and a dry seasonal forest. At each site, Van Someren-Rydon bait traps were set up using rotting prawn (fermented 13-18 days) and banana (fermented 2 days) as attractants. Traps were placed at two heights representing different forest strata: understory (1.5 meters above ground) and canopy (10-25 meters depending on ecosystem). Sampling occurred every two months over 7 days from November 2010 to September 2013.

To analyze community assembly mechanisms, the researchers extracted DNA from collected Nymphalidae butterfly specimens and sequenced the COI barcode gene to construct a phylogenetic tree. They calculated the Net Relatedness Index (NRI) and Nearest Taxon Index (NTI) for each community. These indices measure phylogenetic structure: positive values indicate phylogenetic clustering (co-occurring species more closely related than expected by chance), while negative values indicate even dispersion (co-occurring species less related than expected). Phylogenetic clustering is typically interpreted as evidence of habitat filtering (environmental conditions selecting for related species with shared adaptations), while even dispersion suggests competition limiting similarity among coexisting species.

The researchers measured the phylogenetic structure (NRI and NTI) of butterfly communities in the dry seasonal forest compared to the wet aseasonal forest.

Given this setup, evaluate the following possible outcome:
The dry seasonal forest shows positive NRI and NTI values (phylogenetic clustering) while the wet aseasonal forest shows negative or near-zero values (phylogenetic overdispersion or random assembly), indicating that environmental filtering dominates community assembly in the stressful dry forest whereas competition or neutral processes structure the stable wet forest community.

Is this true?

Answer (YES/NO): NO